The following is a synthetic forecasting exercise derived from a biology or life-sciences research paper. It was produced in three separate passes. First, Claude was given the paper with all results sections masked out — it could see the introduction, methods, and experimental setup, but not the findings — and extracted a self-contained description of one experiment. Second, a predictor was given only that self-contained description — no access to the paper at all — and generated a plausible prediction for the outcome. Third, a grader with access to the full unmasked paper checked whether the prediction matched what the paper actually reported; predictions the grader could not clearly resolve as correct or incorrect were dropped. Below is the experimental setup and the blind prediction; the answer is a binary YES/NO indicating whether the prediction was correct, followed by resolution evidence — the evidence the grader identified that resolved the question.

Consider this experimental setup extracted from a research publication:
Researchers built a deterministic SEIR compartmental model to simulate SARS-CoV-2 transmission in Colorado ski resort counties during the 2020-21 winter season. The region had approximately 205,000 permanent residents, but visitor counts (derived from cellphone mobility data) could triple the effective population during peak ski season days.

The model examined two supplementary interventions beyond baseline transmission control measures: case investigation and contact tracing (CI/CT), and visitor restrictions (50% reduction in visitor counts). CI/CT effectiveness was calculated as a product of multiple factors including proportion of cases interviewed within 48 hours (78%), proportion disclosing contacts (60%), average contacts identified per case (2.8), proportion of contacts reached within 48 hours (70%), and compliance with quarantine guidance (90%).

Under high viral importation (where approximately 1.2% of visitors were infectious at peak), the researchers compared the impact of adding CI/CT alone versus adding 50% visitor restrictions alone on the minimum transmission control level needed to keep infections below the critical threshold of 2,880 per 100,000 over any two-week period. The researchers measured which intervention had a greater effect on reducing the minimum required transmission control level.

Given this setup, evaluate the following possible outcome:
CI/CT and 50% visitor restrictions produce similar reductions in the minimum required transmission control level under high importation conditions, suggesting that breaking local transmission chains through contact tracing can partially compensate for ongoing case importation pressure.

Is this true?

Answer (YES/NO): NO